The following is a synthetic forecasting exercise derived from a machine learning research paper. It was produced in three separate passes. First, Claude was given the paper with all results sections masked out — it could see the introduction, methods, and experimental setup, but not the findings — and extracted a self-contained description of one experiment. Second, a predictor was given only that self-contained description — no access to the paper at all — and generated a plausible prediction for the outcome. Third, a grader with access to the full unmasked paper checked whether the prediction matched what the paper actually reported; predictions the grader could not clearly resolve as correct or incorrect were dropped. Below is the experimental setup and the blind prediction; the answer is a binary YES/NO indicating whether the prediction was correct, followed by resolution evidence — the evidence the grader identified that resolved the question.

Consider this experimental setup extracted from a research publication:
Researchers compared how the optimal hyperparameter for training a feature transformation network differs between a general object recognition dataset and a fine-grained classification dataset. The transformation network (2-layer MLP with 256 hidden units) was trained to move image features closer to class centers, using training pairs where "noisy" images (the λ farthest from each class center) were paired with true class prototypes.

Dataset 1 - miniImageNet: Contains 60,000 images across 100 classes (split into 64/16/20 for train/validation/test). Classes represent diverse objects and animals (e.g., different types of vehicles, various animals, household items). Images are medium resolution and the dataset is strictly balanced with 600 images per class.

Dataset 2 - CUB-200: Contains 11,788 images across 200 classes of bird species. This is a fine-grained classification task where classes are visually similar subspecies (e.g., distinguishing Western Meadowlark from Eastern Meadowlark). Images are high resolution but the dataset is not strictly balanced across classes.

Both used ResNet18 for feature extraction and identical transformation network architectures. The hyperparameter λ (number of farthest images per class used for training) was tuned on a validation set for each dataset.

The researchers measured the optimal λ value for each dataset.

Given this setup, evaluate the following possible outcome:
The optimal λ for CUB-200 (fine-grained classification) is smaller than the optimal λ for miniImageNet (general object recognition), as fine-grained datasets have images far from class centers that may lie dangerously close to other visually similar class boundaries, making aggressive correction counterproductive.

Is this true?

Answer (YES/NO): YES